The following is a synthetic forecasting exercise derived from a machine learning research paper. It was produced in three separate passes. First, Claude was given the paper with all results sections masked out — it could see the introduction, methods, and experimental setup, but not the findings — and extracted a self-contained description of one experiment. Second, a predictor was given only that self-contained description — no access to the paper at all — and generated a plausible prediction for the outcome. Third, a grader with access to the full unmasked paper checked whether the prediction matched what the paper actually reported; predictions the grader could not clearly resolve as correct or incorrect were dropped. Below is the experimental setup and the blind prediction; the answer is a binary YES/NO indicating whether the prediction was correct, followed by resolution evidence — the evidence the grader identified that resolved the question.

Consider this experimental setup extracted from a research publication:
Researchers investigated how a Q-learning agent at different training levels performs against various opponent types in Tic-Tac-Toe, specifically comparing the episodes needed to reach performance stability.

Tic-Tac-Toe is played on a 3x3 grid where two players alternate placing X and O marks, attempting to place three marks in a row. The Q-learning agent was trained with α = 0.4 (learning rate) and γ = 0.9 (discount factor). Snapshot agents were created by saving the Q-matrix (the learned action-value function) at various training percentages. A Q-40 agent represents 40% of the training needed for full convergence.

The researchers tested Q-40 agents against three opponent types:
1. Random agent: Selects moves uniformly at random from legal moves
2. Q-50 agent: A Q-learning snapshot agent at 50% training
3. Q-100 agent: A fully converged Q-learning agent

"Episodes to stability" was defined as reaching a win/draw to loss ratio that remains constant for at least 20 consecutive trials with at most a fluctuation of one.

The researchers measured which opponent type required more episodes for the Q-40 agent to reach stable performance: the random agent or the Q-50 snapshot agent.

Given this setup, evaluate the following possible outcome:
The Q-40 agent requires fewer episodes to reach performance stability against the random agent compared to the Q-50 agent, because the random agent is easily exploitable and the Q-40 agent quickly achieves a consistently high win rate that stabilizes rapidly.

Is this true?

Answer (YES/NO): NO